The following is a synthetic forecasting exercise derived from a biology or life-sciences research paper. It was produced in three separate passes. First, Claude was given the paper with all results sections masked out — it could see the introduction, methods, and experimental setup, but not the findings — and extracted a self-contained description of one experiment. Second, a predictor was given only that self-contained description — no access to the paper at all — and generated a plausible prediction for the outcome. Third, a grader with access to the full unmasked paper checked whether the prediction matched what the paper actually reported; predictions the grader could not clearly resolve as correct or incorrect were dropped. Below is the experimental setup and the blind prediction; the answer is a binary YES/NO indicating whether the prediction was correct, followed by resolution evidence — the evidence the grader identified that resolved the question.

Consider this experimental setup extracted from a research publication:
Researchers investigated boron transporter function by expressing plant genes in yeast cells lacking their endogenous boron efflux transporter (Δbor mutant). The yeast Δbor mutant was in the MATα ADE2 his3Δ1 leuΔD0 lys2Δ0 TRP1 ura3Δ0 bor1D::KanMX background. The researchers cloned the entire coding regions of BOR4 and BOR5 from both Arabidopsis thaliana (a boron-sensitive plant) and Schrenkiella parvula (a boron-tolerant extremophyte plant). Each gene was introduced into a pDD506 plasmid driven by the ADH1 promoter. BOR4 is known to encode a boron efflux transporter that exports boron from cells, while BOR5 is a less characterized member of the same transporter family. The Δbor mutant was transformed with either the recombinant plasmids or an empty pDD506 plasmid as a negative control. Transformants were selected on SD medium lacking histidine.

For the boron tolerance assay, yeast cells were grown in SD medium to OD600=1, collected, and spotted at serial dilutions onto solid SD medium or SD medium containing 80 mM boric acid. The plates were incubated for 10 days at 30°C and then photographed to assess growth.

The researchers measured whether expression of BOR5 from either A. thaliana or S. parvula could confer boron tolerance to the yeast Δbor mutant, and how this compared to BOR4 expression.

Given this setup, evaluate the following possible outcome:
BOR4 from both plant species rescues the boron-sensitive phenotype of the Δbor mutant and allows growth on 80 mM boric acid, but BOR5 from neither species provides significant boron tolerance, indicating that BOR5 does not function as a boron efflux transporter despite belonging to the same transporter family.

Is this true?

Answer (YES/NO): NO